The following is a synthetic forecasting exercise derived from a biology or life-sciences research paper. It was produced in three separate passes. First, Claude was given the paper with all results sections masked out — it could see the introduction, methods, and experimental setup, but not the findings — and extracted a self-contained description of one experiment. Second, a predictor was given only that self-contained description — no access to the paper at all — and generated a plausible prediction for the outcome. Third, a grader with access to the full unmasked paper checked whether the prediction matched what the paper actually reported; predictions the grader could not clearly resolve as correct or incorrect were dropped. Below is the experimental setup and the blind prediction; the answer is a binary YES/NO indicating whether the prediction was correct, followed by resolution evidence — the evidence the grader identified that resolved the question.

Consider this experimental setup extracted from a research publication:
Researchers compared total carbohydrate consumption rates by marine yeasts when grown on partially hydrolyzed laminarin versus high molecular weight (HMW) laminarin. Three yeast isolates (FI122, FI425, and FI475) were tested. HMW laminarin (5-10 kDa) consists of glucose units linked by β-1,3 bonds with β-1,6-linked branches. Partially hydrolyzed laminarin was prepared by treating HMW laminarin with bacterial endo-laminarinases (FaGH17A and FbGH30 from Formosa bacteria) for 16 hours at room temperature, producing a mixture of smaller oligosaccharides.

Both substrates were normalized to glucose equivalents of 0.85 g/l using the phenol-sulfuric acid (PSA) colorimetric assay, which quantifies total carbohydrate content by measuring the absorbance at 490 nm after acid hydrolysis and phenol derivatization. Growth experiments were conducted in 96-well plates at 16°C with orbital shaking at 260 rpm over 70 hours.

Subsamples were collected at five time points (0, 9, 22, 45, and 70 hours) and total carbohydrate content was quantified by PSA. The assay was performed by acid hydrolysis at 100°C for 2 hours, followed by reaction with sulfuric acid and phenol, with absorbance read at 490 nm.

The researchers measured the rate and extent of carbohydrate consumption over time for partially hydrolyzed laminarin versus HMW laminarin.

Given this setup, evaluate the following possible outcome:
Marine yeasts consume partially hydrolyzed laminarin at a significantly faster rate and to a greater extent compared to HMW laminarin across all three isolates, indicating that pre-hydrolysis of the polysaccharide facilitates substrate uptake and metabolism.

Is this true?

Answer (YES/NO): YES